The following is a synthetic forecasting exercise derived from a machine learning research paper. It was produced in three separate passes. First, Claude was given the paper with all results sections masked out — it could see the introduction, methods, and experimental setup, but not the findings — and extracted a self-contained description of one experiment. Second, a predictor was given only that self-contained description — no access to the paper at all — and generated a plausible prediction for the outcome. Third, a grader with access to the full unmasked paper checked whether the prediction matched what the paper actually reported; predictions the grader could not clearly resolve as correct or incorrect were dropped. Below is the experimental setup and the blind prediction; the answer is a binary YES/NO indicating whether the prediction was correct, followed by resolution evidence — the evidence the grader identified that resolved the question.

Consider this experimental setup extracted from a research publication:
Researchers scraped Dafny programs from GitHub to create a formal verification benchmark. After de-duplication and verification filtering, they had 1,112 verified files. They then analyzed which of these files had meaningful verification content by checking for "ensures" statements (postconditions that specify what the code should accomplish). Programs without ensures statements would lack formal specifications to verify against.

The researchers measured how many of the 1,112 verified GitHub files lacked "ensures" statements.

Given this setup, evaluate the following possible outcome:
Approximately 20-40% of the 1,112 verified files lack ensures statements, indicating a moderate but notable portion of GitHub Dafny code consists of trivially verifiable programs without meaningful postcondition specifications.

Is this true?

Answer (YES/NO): YES